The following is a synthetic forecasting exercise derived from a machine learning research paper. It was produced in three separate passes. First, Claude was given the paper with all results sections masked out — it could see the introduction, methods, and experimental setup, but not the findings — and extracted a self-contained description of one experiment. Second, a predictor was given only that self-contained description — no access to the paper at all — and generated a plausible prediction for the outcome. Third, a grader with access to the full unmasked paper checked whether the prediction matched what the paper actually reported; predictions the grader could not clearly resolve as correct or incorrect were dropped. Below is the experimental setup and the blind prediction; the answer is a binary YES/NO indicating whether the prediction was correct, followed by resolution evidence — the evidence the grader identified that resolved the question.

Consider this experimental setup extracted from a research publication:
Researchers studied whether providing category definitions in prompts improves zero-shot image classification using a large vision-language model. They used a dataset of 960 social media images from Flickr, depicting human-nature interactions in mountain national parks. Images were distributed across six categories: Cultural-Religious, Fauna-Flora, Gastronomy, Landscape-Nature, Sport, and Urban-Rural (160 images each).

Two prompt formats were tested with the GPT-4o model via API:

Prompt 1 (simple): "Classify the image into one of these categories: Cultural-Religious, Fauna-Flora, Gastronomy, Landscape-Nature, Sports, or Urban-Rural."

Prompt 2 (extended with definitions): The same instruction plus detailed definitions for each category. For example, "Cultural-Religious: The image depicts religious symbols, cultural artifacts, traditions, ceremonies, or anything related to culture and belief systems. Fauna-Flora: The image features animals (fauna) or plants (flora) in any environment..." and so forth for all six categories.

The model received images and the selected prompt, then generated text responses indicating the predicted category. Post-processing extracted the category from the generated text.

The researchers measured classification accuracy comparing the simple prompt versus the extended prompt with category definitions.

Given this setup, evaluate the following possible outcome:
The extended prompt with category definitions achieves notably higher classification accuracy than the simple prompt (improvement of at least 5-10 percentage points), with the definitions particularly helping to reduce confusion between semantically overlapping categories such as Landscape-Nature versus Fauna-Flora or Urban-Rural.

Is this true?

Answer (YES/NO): NO